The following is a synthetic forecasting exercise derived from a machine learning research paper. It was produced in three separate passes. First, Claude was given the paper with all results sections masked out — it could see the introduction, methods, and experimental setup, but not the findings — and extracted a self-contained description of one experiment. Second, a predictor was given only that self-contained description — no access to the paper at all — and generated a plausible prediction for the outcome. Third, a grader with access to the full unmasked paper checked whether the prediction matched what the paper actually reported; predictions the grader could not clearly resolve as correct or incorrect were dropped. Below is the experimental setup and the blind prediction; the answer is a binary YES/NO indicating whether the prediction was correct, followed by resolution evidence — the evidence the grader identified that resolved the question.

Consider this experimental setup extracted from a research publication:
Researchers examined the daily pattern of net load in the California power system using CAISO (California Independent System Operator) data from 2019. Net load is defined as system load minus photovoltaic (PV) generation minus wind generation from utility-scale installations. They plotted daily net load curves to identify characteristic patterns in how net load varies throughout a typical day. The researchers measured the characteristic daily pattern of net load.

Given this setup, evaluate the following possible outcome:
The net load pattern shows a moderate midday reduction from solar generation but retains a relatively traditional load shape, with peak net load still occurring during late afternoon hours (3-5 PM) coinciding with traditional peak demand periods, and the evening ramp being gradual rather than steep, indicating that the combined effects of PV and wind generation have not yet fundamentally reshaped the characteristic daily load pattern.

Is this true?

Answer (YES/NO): NO